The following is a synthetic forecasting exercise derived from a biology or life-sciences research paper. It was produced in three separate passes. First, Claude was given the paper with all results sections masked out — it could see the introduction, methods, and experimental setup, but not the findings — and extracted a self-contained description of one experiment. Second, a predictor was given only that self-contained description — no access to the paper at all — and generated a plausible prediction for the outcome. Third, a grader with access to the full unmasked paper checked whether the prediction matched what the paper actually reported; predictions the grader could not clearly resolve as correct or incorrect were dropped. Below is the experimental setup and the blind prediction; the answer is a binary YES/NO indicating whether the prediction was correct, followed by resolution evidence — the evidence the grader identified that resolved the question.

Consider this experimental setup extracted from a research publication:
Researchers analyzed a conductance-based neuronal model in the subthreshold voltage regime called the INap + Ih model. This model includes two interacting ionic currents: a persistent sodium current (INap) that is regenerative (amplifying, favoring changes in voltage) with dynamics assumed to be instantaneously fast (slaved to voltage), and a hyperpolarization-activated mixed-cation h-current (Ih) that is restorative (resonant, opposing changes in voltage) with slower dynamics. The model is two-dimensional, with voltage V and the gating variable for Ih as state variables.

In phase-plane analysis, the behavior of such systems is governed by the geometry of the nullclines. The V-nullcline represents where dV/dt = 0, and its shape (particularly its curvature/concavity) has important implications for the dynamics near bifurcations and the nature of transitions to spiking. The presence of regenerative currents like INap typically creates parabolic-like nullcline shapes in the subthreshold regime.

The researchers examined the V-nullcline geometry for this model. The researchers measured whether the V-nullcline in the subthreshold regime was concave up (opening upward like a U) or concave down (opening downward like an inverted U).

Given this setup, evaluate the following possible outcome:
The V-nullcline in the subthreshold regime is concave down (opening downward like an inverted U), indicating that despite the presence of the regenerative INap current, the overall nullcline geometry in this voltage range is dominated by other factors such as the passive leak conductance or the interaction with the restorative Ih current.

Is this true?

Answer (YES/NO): YES